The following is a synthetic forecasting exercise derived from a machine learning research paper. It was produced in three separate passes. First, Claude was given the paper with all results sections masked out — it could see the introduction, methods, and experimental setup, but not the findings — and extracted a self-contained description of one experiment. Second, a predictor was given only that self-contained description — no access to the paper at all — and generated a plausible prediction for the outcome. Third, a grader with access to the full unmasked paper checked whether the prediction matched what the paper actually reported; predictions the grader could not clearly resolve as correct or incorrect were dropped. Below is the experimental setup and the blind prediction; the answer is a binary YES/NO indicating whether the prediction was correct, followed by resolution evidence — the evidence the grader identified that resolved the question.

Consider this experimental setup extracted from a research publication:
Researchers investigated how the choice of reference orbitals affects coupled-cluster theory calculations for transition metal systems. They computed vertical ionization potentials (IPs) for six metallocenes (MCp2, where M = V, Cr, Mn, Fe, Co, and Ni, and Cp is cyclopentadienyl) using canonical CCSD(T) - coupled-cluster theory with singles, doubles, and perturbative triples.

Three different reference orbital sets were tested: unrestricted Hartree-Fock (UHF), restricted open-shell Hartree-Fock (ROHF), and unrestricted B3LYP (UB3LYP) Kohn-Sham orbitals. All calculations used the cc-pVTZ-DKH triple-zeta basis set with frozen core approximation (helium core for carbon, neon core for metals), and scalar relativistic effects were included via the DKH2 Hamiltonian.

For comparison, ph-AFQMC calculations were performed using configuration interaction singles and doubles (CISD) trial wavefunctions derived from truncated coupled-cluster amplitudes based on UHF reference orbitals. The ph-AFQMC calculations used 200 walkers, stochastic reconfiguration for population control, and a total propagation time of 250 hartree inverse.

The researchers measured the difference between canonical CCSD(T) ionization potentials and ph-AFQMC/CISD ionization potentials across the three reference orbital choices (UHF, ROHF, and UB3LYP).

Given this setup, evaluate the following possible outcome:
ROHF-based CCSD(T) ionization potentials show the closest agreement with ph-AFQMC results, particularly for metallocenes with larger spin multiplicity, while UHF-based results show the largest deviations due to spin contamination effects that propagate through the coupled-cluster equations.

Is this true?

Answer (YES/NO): NO